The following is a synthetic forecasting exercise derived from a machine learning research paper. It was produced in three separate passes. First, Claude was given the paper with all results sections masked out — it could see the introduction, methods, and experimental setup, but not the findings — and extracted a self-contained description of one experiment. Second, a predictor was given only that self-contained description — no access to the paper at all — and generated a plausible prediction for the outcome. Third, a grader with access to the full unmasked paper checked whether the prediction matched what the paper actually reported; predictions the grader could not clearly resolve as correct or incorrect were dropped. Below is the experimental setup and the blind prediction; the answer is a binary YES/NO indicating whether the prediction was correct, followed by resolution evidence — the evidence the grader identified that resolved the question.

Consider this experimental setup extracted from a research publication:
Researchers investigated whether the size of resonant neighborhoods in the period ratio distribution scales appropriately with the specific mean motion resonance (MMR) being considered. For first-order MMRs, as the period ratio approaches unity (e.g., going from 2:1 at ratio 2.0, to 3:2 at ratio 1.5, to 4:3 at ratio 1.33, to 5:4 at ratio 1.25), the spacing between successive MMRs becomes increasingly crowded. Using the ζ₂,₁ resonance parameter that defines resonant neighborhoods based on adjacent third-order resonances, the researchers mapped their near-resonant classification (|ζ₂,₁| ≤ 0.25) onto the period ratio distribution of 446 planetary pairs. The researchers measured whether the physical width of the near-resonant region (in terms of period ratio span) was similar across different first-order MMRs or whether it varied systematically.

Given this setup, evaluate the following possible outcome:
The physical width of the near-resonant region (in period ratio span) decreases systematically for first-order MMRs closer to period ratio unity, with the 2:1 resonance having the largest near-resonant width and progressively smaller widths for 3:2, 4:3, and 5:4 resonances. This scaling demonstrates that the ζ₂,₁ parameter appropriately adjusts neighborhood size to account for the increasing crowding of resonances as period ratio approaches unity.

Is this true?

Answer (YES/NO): YES